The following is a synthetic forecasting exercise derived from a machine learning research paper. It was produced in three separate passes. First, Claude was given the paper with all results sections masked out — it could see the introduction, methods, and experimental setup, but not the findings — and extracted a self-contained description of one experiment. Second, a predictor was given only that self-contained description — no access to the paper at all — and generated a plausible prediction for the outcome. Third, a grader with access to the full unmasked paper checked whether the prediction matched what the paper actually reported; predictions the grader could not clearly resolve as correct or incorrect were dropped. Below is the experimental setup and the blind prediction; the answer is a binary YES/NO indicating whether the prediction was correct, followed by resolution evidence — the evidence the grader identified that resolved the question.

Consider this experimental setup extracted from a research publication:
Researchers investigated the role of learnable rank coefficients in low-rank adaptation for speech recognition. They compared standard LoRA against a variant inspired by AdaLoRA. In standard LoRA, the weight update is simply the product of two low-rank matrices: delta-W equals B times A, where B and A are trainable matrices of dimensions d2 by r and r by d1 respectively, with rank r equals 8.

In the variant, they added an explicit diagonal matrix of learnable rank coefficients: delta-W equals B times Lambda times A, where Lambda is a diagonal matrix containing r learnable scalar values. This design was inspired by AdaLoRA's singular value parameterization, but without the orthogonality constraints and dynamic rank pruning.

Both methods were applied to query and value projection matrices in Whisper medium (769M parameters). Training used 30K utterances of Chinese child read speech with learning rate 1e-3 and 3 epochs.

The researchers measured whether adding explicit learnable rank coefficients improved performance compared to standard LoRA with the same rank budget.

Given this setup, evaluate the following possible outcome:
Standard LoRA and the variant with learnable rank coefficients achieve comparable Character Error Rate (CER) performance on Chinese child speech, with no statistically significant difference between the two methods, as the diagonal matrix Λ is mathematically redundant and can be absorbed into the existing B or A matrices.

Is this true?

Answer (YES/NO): NO